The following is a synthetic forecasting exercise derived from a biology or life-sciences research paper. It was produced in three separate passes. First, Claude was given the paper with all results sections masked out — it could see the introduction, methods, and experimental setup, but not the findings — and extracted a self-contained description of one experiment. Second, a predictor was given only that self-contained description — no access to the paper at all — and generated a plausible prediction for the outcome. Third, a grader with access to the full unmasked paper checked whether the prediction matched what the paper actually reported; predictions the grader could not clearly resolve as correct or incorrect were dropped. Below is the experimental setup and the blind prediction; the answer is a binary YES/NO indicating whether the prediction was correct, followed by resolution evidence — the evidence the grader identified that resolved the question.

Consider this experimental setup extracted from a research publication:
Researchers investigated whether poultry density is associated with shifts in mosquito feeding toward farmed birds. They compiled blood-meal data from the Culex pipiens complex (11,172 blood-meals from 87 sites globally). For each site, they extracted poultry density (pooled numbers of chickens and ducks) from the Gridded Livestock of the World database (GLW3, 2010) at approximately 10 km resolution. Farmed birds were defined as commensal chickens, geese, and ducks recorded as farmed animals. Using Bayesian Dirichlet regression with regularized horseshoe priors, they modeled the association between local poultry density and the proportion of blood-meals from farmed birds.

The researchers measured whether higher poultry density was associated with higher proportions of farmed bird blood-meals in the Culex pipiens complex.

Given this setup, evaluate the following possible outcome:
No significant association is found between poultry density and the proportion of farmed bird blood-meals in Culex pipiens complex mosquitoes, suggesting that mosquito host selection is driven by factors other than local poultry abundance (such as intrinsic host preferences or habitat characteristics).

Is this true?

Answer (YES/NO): YES